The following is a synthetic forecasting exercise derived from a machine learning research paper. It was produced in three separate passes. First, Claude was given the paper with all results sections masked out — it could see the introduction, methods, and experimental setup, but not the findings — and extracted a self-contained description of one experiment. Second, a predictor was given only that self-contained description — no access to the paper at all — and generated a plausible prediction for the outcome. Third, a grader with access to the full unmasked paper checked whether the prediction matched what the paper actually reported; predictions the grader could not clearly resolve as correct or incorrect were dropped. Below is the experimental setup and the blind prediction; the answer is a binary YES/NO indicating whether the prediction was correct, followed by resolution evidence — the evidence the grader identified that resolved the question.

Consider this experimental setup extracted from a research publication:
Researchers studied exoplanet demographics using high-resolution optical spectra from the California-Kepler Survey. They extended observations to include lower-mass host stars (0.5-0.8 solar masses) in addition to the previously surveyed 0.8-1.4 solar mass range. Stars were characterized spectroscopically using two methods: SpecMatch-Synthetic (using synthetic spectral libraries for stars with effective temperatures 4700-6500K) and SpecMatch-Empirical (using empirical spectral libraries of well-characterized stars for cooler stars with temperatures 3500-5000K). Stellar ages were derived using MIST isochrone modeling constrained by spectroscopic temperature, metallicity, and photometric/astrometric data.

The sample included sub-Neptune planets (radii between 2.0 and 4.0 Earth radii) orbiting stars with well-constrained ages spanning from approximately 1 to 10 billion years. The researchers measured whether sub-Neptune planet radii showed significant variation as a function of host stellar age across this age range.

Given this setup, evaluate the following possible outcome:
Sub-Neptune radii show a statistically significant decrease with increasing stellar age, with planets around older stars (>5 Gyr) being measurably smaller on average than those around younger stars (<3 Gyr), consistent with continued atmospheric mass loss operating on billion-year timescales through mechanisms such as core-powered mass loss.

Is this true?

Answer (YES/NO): NO